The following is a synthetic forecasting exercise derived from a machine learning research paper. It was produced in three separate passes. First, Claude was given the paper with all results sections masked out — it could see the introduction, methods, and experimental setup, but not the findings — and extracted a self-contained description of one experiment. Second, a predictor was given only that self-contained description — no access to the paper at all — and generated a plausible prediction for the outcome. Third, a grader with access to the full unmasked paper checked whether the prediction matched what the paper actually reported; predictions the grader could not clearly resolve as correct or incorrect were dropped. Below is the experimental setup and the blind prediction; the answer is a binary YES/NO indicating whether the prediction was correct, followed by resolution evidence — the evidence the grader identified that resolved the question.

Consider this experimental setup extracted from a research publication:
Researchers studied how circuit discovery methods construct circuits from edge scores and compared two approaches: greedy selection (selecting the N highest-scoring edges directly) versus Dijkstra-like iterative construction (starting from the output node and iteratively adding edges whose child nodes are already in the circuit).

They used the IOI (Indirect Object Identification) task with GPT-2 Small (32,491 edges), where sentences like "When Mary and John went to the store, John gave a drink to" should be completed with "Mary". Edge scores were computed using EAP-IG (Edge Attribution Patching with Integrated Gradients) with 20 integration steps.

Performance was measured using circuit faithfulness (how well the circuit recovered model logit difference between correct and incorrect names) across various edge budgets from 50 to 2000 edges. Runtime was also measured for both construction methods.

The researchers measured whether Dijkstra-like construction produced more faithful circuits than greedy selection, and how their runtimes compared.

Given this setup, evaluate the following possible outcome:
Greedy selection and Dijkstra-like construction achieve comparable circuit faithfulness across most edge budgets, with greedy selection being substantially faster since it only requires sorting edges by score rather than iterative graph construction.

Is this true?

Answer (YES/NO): YES